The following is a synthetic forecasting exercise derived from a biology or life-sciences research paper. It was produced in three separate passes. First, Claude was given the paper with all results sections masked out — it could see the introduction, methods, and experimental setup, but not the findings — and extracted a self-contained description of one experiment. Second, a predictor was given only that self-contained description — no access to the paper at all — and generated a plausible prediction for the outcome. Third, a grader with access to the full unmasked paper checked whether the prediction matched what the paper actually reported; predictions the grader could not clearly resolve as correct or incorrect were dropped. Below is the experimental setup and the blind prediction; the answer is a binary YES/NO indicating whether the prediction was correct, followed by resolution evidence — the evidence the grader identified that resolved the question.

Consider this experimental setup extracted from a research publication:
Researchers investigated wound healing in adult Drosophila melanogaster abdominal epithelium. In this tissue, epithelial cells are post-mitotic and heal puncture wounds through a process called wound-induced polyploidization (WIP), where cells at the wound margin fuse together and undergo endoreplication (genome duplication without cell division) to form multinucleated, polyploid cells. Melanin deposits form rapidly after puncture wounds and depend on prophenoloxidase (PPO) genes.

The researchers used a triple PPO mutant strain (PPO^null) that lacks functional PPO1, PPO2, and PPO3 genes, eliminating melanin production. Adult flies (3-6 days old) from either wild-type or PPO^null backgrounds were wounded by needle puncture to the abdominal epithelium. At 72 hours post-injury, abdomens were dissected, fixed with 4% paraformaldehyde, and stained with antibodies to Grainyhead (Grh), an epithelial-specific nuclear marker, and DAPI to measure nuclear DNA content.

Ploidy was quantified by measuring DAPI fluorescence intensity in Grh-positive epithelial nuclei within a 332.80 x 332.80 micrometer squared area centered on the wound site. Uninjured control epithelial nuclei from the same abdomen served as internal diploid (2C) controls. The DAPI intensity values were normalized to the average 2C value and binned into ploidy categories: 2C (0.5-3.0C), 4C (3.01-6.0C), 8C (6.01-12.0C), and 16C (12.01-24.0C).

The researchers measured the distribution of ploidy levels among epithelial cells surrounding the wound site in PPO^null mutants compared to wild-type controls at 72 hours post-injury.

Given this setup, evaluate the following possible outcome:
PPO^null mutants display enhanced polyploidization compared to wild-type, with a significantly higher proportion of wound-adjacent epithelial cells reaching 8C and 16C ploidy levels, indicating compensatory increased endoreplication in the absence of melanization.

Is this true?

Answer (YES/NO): YES